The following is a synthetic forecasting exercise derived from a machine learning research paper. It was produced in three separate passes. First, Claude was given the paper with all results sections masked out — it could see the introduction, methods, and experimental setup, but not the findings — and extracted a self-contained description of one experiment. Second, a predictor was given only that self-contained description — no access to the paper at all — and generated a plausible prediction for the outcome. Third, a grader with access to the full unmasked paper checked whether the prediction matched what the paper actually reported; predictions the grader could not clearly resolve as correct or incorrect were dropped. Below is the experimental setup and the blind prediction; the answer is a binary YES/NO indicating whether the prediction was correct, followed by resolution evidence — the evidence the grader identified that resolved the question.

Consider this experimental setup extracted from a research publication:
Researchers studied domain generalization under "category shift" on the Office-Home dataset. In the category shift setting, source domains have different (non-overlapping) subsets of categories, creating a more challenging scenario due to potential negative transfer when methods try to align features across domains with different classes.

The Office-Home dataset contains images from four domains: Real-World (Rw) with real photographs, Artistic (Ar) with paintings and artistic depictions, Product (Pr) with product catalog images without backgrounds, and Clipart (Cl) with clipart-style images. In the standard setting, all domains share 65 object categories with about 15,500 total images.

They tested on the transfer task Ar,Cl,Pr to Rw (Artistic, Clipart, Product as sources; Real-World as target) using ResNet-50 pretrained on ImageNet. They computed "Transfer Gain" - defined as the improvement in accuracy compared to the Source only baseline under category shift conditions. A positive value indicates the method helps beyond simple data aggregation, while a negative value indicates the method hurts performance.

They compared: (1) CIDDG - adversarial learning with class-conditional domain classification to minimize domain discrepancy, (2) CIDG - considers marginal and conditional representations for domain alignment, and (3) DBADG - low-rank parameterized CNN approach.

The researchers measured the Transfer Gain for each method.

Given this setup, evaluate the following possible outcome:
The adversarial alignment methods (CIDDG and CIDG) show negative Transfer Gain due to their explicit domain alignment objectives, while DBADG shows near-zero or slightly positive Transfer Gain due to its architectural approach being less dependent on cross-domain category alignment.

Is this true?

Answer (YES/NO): NO